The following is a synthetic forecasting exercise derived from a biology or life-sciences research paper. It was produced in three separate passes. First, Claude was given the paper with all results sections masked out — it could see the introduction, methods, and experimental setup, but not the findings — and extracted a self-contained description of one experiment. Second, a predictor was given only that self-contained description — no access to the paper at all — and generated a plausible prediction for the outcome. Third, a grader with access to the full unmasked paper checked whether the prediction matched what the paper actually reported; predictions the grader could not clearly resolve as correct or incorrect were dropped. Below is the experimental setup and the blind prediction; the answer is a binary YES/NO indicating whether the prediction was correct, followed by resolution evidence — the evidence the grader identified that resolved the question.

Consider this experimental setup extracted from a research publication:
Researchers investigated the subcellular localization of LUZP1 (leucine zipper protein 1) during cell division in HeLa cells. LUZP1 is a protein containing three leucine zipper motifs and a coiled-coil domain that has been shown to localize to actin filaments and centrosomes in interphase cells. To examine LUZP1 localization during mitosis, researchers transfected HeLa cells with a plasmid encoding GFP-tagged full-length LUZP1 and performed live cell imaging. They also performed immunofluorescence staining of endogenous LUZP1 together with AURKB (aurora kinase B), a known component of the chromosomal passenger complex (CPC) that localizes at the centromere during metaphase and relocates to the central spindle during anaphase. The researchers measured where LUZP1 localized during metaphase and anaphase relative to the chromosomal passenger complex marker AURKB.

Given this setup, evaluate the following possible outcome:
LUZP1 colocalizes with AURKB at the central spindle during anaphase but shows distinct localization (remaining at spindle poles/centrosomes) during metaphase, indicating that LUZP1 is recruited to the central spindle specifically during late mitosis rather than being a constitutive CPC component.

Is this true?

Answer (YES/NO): NO